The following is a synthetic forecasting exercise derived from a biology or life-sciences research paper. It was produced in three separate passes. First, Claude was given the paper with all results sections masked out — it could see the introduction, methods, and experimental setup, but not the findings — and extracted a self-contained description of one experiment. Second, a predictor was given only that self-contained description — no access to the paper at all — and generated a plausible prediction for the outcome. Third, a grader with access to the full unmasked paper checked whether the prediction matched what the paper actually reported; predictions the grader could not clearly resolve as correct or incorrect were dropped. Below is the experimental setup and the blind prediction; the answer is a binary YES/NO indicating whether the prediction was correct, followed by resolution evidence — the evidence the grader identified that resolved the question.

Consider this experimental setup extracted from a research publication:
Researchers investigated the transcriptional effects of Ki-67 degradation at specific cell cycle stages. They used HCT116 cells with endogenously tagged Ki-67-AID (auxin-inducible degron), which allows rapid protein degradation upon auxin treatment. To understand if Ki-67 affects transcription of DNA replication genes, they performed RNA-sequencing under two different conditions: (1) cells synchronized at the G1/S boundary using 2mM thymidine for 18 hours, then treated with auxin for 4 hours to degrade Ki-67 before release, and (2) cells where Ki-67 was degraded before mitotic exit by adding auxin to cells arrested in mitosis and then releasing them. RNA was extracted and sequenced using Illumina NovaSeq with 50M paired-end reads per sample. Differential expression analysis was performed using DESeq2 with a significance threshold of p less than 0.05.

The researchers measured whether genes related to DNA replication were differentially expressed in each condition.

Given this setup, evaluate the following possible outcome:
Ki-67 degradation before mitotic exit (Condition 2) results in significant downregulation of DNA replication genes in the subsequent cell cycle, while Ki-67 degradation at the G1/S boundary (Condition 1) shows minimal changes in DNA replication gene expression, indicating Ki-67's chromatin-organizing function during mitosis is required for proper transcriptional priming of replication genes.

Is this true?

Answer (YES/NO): NO